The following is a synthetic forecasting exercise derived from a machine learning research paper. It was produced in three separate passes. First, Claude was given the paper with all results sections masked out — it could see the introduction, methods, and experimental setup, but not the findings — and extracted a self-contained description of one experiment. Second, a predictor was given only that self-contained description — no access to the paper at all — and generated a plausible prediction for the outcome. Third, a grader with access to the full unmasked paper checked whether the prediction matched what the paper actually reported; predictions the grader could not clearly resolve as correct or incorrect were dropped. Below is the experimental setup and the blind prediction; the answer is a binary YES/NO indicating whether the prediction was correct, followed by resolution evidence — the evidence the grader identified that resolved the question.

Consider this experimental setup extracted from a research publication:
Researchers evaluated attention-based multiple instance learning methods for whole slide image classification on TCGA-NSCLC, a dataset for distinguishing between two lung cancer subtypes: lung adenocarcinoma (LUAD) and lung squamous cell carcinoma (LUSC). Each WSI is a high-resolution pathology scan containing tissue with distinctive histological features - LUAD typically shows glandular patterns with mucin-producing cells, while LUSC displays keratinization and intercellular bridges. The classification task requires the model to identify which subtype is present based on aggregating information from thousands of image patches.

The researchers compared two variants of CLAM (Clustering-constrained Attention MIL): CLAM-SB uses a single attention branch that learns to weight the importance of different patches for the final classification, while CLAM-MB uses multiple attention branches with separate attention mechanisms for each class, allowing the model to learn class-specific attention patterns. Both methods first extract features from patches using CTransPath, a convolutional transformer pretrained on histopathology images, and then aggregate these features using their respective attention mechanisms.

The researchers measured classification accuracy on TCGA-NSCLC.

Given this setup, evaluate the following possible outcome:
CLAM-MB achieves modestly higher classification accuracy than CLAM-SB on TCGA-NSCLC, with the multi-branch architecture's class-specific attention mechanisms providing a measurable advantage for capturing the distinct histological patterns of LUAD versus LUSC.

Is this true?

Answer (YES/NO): NO